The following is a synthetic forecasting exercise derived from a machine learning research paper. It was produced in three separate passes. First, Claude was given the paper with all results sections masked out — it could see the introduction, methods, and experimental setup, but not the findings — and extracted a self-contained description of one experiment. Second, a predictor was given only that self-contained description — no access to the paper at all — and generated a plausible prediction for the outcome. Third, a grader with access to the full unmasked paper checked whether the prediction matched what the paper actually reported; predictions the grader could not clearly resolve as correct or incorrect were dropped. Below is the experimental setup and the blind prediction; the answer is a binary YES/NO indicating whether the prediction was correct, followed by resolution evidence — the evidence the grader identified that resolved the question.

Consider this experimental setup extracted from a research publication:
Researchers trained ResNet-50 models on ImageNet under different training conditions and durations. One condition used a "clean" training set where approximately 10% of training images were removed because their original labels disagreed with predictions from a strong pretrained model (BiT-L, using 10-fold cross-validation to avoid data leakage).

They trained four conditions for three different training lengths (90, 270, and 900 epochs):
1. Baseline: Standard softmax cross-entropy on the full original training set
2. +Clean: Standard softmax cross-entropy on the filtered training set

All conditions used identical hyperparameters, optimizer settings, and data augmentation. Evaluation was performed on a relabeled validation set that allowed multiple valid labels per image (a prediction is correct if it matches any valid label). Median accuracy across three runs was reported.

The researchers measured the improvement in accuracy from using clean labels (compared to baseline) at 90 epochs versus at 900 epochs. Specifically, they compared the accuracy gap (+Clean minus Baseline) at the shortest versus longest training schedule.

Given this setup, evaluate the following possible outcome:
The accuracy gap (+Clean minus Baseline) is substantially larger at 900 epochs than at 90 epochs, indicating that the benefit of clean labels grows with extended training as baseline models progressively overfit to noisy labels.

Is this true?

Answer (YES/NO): YES